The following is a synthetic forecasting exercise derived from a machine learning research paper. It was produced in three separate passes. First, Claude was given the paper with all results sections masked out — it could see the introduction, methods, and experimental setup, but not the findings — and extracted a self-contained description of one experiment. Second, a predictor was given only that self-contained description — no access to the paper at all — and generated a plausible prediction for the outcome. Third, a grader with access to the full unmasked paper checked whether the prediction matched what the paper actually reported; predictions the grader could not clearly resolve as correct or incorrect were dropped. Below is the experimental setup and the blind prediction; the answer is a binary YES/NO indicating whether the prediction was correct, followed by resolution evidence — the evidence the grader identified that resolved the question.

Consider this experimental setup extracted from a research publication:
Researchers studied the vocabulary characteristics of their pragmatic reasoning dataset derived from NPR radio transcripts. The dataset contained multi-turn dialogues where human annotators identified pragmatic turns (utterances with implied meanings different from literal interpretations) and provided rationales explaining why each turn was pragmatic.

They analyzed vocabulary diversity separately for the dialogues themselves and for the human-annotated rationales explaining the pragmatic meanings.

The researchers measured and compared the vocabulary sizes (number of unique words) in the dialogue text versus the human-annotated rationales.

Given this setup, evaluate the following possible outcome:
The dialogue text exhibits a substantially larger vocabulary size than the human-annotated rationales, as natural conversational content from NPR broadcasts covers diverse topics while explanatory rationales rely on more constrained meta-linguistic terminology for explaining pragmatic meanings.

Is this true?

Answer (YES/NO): YES